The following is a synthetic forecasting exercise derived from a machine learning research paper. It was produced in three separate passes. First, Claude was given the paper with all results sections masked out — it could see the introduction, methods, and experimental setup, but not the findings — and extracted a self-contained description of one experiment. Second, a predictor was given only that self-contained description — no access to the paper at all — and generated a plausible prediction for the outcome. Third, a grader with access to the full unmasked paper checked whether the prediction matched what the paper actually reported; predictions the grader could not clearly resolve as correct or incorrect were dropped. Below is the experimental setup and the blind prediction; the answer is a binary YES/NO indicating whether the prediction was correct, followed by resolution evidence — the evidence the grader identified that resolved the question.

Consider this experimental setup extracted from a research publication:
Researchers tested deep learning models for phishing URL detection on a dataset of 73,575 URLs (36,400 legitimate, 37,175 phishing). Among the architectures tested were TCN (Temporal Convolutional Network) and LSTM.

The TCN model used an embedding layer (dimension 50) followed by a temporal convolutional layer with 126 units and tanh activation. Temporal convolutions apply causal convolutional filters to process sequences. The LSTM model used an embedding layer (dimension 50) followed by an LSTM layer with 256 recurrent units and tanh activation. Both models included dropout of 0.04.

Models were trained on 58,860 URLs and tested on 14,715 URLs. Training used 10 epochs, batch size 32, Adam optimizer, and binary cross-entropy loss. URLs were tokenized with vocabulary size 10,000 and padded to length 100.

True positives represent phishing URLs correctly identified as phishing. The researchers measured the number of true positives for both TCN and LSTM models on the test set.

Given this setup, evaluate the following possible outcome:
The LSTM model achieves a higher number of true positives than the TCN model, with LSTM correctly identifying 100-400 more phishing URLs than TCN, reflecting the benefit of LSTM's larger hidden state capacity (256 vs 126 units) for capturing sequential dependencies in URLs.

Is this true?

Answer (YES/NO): NO